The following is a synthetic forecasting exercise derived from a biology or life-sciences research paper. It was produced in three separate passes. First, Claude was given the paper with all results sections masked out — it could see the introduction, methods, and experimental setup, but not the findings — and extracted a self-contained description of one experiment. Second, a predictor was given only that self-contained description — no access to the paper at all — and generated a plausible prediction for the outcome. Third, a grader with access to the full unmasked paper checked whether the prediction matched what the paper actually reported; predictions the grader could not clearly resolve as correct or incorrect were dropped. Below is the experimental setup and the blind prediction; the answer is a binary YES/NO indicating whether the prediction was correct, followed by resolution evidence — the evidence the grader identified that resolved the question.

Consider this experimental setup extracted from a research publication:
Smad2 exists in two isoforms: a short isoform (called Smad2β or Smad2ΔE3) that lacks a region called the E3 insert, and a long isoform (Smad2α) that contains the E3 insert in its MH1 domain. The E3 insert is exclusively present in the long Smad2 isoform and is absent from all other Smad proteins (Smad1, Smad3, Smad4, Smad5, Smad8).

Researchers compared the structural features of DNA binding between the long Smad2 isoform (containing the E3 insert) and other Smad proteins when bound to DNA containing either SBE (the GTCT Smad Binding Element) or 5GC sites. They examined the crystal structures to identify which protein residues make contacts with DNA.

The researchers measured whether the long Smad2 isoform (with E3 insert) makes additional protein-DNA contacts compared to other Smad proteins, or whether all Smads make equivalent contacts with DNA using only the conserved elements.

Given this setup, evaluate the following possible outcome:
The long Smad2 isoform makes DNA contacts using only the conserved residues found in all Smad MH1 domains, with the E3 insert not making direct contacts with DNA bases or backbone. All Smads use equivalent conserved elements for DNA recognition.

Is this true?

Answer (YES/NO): NO